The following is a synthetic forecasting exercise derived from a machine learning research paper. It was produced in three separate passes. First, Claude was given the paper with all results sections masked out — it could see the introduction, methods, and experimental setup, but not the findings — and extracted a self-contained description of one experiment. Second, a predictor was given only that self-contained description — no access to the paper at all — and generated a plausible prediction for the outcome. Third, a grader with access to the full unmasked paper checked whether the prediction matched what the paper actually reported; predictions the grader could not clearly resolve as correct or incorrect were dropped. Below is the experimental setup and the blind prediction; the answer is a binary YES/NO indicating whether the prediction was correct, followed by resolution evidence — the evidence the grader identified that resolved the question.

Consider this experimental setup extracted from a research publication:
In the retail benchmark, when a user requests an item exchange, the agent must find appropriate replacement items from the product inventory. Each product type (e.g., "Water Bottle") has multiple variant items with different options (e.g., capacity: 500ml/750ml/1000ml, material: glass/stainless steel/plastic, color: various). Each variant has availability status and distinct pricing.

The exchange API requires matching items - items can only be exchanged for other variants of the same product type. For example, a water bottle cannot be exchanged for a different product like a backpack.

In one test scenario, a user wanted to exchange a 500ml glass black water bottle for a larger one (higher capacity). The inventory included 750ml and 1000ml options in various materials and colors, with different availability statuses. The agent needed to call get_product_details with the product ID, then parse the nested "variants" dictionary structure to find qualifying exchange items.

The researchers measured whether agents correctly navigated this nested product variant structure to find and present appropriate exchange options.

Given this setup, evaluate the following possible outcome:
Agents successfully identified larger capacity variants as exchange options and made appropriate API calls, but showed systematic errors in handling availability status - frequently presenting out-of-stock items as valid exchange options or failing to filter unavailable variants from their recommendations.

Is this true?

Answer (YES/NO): NO